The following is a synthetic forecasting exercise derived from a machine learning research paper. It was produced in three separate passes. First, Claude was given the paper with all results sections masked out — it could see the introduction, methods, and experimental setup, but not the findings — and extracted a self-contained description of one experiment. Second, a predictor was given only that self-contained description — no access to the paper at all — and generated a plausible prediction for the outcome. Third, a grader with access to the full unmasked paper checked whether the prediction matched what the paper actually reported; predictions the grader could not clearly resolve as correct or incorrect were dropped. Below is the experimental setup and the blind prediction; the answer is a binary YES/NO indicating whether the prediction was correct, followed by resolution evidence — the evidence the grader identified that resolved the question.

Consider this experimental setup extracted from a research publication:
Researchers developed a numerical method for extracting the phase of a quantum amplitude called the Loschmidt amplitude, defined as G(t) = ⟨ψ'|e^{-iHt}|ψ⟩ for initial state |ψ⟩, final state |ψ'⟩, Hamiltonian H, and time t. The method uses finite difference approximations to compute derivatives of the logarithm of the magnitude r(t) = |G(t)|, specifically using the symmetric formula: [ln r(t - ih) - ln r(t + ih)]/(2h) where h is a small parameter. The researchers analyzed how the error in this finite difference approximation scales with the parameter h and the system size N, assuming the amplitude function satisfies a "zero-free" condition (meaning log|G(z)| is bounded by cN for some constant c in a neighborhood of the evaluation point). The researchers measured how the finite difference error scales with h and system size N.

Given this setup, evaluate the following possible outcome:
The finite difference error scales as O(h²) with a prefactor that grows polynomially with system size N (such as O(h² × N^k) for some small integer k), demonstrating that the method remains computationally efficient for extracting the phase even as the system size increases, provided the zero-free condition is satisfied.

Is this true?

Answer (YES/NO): YES